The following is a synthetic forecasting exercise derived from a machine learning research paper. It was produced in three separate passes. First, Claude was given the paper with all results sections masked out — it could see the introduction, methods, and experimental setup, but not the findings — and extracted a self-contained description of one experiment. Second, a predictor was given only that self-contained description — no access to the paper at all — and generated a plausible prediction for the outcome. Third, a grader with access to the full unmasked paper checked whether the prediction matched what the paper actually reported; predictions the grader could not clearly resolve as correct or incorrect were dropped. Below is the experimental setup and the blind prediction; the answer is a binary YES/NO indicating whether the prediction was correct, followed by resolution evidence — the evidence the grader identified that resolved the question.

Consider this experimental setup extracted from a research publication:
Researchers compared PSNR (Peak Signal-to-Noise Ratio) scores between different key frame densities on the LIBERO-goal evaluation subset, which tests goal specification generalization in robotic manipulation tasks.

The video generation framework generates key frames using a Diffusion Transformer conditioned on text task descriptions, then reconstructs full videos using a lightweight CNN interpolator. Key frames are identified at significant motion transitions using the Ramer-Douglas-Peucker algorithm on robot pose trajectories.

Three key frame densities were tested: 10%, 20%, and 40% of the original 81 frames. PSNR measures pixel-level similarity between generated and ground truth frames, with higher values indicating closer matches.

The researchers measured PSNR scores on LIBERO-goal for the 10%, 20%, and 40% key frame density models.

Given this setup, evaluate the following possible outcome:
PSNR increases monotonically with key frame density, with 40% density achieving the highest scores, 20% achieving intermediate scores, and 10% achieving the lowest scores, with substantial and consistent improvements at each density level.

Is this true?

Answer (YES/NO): NO